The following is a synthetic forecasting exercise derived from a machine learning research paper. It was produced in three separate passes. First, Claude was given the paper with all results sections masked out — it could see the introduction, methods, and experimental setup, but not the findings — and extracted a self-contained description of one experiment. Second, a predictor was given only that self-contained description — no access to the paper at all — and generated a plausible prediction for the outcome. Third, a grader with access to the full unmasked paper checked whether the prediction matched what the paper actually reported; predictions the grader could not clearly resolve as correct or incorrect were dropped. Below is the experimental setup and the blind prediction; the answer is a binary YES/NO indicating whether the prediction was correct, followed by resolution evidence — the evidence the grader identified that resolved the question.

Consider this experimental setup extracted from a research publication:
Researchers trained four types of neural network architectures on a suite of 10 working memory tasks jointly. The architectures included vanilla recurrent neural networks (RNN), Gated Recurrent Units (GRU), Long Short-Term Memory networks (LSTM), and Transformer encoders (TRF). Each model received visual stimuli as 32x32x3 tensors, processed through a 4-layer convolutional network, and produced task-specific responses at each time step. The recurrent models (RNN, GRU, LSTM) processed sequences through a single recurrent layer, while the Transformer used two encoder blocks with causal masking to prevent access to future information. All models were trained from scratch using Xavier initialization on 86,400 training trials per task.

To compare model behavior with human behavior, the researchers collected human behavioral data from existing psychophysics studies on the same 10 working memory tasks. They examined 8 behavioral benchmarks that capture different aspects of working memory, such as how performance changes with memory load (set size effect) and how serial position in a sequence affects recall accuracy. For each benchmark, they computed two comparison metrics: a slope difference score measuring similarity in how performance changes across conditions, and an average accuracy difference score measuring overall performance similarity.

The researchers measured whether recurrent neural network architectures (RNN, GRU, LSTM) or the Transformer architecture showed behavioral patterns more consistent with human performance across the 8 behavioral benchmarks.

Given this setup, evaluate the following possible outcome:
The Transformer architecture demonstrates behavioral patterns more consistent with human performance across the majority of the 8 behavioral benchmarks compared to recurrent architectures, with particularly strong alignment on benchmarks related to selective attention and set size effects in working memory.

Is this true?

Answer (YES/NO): NO